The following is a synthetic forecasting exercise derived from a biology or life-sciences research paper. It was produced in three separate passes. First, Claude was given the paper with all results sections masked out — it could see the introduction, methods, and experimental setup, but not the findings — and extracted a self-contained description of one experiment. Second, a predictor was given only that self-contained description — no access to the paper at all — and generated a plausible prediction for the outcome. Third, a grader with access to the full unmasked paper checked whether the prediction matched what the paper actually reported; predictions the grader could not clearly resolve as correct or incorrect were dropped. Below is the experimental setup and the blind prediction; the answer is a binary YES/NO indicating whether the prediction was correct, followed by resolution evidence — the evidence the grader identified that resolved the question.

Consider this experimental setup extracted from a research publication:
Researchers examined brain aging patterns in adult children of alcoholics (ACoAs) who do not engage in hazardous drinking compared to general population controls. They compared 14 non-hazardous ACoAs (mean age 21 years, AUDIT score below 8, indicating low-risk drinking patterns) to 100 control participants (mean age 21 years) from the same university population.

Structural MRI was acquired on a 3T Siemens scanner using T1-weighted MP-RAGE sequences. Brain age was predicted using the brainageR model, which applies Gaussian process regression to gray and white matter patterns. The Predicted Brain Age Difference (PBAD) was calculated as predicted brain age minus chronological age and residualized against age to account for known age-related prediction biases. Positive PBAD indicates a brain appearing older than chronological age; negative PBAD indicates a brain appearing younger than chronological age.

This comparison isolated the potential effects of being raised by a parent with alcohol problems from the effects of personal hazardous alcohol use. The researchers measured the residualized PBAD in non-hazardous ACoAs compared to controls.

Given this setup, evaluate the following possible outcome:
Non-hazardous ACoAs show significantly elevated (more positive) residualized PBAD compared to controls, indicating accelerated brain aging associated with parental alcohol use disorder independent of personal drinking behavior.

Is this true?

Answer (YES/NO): NO